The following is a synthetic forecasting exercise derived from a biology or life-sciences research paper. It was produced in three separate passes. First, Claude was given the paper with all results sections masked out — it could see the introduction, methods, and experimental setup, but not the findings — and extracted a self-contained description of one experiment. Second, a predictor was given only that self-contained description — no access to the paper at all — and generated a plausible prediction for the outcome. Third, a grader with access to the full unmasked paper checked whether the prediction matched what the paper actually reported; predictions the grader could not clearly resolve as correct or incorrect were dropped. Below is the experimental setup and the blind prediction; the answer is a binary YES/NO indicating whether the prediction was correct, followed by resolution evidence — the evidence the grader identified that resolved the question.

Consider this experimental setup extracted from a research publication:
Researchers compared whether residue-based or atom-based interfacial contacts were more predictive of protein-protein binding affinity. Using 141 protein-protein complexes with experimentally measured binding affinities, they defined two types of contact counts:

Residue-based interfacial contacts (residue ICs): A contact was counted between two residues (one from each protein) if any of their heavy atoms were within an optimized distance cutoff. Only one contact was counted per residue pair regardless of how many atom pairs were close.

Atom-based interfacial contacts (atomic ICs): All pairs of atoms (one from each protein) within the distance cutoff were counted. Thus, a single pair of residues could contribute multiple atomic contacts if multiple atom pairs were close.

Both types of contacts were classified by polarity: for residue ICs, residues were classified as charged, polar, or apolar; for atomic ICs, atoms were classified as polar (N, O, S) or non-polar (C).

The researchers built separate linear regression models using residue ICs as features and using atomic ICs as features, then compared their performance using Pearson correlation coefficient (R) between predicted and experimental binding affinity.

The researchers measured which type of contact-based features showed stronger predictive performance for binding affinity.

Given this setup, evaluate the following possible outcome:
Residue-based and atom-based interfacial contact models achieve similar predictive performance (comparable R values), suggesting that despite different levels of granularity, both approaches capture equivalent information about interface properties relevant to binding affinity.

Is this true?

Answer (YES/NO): YES